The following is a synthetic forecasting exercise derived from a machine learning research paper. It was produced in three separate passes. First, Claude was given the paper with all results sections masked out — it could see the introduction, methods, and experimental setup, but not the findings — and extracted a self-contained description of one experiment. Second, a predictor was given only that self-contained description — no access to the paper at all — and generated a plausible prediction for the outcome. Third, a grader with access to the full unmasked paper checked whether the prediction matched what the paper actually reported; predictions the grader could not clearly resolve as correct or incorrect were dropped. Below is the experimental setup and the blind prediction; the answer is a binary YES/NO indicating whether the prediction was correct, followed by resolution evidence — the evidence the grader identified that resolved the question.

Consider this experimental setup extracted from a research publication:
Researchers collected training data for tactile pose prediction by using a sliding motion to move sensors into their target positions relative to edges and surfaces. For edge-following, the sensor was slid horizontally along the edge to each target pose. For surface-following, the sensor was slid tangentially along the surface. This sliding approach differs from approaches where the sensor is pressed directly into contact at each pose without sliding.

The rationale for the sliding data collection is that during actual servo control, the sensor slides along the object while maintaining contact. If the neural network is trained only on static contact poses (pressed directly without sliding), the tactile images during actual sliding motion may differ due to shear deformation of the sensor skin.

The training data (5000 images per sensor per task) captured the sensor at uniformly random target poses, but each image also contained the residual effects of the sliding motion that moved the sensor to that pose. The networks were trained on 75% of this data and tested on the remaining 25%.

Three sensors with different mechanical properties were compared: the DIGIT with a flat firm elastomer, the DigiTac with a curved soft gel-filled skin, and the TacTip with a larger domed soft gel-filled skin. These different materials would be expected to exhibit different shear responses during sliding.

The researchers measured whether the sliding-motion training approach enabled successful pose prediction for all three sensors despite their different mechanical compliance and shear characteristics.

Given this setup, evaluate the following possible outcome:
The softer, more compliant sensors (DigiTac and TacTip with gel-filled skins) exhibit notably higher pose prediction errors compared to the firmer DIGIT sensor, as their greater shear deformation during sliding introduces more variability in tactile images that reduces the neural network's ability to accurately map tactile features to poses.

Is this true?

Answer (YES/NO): NO